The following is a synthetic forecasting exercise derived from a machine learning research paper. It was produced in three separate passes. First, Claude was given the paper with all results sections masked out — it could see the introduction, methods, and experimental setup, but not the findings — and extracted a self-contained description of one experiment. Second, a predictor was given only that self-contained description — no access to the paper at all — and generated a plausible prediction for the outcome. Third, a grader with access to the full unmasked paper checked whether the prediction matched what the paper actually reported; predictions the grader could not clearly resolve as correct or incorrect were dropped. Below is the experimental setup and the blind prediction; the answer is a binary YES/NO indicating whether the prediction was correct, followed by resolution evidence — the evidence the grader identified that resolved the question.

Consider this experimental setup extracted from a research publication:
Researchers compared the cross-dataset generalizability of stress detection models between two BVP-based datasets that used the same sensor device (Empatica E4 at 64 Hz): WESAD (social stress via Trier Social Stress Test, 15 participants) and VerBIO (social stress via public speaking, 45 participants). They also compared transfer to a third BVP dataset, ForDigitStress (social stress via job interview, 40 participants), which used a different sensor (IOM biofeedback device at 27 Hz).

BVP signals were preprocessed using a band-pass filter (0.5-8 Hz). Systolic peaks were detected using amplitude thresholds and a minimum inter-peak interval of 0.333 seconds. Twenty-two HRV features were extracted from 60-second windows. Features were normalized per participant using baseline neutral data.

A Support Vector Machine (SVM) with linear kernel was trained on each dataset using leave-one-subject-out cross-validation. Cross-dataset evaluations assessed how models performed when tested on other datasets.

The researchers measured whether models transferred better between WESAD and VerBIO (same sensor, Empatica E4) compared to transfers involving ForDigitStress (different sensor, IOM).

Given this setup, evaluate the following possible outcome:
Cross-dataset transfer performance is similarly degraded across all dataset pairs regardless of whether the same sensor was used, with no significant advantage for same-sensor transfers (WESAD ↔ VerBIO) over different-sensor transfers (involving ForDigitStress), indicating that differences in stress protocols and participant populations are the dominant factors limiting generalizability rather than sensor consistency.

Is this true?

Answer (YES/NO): NO